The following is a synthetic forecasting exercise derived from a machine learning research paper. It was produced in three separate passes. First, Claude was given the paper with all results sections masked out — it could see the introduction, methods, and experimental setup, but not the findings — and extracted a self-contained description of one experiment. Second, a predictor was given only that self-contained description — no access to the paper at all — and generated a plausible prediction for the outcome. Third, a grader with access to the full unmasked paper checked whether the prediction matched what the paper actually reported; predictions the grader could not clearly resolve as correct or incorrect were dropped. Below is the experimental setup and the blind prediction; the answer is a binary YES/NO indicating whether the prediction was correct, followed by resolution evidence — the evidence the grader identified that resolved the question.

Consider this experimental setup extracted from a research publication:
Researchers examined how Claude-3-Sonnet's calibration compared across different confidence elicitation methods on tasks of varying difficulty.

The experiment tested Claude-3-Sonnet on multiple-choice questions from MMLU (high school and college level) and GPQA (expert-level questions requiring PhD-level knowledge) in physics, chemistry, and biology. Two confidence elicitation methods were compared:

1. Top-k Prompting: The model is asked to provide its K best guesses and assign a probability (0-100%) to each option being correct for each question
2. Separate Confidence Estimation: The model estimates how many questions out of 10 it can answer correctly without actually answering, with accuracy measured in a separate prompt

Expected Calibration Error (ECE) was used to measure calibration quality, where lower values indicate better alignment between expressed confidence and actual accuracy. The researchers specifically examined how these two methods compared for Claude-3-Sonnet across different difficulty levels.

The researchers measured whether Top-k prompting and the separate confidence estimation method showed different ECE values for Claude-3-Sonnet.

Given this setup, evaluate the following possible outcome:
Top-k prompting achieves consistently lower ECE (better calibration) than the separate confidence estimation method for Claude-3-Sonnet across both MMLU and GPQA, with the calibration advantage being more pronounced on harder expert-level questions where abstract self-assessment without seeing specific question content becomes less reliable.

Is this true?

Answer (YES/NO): NO